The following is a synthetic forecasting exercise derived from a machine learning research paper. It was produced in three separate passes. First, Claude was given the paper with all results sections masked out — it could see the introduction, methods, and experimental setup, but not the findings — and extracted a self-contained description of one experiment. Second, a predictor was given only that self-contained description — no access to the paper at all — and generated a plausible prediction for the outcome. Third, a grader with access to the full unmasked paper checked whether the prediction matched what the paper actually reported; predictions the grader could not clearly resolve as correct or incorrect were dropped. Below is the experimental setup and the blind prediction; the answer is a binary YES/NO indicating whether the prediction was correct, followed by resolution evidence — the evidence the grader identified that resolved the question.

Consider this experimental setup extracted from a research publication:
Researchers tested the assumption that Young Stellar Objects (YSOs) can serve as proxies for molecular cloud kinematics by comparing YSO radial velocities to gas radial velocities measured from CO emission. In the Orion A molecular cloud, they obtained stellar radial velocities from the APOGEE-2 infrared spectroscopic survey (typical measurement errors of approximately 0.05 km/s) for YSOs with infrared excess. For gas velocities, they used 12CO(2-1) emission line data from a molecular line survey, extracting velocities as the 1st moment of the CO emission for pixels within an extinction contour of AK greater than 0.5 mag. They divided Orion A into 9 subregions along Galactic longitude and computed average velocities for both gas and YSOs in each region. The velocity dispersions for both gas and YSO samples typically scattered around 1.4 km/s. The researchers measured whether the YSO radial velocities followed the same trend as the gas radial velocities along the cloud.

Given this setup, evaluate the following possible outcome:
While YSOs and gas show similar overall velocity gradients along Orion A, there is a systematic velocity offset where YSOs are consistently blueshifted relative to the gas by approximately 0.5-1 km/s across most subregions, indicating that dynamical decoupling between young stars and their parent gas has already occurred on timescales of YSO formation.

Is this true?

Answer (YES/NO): NO